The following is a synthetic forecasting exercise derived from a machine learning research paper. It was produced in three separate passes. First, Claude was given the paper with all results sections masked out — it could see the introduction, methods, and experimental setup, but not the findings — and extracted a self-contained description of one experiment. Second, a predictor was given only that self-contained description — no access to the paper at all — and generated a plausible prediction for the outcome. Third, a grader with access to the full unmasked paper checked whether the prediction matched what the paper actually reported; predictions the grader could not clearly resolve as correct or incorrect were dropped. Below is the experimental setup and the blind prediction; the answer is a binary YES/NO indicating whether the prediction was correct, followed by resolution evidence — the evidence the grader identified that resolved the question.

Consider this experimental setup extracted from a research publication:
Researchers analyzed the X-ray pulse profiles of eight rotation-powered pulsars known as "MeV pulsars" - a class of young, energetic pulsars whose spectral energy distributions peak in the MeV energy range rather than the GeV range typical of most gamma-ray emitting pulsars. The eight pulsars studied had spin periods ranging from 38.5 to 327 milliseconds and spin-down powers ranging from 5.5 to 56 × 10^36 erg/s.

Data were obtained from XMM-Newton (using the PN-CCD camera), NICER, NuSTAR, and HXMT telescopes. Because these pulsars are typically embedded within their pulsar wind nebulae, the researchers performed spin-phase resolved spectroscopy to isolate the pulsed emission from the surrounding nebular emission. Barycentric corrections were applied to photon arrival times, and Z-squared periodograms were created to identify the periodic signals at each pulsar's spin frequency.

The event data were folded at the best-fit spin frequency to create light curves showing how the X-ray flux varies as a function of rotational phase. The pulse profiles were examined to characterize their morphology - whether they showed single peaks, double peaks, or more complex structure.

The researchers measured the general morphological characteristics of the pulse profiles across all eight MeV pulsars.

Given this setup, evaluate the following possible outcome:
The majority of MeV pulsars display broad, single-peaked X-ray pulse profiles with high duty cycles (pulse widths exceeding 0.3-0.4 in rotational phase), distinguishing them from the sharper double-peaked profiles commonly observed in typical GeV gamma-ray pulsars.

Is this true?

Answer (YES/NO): YES